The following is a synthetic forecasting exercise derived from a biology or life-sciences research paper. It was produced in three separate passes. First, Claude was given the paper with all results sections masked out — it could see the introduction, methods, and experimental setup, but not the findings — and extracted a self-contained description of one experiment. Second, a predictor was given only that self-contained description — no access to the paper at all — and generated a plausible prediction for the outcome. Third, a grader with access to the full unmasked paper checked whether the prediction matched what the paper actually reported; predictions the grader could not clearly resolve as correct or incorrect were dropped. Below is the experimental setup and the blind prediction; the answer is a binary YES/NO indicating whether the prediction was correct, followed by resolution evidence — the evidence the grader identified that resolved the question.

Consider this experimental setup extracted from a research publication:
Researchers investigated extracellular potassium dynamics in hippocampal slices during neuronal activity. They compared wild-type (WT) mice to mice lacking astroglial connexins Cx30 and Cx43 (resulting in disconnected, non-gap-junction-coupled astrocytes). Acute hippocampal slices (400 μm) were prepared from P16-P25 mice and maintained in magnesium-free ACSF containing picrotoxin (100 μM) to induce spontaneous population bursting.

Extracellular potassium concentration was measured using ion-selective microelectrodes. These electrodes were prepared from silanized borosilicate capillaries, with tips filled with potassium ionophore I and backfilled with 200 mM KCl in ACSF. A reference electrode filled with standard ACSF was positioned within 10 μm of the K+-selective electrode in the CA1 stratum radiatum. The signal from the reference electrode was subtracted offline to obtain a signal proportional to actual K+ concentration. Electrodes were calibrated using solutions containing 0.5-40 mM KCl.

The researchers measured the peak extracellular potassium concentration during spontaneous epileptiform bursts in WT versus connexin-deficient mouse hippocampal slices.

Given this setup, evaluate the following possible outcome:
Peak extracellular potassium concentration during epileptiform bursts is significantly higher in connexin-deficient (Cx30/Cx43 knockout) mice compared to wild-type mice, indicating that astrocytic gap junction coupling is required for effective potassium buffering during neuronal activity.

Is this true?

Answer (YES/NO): NO